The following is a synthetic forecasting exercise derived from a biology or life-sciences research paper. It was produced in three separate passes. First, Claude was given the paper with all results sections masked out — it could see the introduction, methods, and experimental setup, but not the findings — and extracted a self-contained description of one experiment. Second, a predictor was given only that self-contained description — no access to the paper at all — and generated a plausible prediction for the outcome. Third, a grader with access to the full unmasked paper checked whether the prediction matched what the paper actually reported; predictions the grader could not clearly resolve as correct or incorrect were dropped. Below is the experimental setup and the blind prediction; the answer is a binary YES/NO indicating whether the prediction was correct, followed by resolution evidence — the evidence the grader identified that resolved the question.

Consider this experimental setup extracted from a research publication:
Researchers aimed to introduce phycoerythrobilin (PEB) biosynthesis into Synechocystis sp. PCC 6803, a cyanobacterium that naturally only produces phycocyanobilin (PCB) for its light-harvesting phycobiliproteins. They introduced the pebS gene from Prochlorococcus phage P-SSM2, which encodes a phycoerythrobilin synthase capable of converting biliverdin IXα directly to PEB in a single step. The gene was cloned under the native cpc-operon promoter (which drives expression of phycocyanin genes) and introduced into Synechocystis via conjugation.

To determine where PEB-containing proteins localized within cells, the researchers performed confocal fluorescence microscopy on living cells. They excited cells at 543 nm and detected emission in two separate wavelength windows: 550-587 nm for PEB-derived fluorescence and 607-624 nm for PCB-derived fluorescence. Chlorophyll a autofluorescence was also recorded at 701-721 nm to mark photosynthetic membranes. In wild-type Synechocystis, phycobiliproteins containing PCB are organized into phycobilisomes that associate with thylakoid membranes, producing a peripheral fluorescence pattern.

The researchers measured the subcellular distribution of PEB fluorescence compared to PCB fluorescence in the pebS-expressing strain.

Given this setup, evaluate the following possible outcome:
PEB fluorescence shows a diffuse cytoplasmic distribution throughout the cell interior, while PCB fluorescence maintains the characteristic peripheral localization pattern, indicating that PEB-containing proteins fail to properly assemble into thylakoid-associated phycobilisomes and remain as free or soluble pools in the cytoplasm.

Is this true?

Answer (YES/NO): NO